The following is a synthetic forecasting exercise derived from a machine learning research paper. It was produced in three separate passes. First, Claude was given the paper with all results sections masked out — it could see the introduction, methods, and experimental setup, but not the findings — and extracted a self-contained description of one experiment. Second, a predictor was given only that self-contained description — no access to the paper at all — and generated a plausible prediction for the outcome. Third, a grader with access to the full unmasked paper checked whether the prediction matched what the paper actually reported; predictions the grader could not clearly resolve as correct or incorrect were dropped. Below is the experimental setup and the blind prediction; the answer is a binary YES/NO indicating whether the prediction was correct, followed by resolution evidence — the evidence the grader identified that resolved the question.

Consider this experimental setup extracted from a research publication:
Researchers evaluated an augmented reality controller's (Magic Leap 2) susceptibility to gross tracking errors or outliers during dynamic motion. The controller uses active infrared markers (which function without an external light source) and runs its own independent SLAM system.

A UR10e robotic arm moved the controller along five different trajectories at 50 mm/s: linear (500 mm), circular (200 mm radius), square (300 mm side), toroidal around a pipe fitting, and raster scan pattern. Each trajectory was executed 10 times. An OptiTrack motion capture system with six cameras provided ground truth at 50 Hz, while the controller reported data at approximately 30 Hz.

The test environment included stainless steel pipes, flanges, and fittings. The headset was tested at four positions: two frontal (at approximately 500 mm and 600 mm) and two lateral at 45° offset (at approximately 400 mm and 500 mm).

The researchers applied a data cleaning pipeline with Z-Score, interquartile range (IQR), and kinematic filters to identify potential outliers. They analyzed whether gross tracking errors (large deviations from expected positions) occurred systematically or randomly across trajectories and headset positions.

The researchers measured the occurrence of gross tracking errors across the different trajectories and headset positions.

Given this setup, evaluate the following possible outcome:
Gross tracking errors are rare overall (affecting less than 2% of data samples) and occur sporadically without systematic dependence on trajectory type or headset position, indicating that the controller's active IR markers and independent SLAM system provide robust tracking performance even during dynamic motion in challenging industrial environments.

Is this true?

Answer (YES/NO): NO